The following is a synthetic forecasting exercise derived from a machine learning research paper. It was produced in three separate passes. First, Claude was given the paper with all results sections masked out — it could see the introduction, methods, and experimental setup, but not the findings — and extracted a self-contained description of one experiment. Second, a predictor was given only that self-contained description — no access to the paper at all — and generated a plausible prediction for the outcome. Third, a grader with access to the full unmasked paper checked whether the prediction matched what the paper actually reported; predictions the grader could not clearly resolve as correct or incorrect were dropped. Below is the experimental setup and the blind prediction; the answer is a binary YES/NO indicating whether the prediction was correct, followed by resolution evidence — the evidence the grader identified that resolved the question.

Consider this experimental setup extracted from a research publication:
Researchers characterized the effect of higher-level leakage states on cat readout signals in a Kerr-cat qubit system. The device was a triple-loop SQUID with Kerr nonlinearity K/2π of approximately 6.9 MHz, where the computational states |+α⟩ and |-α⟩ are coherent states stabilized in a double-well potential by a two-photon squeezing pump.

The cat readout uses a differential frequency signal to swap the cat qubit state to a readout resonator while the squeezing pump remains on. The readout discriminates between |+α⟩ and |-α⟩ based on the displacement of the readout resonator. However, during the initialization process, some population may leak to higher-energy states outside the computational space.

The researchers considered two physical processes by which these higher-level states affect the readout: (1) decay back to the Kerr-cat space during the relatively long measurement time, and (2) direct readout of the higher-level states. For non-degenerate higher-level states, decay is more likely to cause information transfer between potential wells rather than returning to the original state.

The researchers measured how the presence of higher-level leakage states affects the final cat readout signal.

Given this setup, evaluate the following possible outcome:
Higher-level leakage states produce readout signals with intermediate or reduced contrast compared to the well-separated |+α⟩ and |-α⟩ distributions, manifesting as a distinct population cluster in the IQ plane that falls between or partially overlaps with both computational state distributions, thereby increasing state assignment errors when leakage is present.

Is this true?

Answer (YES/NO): YES